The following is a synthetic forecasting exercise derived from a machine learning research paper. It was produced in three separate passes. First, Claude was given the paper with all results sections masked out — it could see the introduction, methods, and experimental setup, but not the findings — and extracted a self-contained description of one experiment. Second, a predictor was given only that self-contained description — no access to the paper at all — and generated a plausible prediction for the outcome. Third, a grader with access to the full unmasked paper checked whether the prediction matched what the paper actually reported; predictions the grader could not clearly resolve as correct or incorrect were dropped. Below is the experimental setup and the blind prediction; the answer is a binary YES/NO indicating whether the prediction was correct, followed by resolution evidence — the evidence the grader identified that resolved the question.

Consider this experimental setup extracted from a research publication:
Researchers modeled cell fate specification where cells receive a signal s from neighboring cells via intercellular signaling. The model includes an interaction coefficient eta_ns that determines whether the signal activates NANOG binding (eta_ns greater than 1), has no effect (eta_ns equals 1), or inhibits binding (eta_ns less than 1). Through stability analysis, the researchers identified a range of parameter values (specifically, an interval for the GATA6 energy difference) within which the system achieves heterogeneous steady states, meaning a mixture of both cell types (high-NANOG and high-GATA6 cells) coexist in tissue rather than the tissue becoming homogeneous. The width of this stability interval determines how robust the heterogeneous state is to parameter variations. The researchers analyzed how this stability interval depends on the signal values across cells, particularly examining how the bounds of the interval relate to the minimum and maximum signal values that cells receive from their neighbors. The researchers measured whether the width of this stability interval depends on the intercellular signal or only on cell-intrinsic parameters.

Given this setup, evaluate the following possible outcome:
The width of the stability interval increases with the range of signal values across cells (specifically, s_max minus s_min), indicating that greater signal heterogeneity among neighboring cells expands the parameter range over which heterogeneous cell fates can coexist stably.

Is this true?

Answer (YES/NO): YES